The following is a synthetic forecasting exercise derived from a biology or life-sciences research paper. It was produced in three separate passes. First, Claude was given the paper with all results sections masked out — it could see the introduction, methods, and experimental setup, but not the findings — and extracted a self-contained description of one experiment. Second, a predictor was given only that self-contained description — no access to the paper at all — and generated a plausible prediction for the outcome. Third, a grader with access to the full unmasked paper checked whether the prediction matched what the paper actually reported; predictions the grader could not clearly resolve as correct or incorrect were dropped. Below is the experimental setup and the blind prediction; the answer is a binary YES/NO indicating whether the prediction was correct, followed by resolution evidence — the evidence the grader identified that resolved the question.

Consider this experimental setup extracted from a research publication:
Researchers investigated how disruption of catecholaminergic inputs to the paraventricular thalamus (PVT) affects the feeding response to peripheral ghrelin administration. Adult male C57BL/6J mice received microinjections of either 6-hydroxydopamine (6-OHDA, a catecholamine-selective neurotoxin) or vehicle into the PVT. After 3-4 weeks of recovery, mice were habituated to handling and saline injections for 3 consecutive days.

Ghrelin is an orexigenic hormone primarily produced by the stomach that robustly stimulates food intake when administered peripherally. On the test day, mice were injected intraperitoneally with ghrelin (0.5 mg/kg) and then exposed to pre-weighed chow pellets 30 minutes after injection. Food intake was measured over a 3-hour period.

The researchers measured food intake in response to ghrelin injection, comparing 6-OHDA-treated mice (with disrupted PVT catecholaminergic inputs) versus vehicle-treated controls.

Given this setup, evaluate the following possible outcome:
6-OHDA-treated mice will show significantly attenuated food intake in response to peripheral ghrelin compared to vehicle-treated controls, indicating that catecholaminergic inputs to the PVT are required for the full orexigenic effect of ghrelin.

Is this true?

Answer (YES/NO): NO